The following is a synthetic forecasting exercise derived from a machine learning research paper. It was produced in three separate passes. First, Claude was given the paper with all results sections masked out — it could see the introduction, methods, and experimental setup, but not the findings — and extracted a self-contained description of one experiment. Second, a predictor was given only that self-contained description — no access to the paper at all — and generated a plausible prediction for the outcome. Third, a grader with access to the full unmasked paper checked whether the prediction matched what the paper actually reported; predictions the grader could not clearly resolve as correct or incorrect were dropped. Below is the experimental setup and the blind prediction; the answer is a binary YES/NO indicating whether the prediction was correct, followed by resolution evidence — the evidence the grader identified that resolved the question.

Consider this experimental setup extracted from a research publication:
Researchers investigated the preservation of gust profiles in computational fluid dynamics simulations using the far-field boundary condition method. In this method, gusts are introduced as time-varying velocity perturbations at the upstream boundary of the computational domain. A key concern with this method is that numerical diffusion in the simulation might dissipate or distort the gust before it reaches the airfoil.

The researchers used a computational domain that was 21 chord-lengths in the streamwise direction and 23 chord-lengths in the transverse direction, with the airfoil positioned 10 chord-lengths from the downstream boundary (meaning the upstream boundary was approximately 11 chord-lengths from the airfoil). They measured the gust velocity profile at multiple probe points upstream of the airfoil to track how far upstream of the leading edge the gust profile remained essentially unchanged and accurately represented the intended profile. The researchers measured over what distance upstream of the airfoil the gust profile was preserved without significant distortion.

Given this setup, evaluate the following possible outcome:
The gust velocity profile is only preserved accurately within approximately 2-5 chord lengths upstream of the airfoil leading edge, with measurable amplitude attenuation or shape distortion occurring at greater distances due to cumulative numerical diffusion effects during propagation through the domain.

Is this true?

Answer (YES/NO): NO